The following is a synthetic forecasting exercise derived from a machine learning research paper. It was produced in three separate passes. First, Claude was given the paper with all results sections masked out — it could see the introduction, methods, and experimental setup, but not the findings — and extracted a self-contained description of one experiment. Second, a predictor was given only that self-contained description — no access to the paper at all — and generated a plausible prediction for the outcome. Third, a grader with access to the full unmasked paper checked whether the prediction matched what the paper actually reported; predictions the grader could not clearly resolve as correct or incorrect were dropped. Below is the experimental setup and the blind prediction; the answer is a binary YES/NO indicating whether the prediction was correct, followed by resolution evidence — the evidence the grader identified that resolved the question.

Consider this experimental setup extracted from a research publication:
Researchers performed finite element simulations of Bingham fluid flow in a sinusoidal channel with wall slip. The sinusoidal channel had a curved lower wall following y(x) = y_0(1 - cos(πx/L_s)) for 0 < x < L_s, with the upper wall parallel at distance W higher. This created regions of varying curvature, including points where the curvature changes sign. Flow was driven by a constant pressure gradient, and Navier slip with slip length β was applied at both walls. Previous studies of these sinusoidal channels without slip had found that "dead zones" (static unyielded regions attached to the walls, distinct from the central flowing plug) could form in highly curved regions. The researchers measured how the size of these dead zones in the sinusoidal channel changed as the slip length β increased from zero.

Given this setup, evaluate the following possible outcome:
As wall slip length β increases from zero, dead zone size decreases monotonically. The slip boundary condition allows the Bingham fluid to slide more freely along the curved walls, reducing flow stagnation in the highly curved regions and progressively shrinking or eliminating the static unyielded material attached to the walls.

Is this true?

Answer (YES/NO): YES